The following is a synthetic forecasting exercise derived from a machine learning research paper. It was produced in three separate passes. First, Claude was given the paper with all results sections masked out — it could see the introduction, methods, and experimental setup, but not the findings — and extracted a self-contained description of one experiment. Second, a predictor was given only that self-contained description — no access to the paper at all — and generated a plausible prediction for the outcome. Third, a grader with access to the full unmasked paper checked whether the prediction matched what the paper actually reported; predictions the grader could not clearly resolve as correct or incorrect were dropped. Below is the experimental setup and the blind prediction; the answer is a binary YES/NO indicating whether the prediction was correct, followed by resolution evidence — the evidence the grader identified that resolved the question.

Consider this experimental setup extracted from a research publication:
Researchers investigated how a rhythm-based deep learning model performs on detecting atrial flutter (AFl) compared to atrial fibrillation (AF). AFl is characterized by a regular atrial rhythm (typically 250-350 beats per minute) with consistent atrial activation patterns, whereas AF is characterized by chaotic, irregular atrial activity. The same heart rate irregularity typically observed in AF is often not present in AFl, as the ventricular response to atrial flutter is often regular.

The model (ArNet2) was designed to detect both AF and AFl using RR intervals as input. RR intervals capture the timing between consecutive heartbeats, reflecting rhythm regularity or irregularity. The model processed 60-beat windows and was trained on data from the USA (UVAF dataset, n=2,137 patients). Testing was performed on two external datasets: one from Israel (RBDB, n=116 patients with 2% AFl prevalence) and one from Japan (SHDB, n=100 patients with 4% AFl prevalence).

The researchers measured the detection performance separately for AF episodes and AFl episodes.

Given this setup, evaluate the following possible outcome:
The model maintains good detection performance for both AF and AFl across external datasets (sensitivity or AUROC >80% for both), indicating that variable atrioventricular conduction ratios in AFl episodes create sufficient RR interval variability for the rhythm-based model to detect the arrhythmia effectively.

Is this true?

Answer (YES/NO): NO